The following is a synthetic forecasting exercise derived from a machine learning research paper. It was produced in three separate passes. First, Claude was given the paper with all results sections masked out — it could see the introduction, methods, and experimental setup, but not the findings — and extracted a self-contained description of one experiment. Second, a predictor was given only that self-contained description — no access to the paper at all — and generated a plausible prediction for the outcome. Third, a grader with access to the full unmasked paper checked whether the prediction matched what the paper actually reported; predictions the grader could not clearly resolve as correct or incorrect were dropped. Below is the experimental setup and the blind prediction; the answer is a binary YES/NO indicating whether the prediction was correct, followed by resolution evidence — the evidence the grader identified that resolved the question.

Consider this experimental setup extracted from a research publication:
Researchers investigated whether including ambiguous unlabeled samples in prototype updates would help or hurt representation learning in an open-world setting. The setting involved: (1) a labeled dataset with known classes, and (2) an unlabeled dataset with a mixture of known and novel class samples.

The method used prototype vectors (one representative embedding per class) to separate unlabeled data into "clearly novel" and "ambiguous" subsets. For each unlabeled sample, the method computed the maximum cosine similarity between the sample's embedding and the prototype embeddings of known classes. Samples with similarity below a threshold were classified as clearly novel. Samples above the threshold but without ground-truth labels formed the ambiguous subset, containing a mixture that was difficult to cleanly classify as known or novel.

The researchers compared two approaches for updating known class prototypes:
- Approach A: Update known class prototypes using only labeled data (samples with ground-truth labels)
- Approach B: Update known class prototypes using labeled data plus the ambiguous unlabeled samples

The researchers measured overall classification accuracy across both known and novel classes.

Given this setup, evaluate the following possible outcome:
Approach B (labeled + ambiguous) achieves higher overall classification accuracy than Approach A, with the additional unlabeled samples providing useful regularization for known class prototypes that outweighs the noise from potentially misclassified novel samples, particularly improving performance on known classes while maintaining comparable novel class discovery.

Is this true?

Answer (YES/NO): NO